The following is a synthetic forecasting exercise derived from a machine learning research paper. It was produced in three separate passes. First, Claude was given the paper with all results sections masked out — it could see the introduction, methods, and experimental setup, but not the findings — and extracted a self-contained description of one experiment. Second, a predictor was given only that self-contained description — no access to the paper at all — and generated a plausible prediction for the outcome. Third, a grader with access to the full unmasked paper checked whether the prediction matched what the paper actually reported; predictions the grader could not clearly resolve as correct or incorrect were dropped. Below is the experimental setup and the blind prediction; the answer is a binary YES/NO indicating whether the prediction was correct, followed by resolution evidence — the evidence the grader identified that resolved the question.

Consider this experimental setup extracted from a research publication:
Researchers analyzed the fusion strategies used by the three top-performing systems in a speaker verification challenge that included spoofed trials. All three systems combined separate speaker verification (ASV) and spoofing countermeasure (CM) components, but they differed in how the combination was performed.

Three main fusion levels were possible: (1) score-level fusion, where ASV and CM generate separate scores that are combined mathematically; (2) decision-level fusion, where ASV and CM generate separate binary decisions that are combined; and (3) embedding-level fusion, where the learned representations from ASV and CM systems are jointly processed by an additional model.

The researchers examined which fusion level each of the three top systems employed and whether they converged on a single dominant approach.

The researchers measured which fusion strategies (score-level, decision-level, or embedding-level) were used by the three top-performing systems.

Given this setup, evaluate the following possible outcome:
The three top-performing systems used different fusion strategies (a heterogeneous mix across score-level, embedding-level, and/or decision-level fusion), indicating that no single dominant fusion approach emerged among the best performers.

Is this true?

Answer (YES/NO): YES